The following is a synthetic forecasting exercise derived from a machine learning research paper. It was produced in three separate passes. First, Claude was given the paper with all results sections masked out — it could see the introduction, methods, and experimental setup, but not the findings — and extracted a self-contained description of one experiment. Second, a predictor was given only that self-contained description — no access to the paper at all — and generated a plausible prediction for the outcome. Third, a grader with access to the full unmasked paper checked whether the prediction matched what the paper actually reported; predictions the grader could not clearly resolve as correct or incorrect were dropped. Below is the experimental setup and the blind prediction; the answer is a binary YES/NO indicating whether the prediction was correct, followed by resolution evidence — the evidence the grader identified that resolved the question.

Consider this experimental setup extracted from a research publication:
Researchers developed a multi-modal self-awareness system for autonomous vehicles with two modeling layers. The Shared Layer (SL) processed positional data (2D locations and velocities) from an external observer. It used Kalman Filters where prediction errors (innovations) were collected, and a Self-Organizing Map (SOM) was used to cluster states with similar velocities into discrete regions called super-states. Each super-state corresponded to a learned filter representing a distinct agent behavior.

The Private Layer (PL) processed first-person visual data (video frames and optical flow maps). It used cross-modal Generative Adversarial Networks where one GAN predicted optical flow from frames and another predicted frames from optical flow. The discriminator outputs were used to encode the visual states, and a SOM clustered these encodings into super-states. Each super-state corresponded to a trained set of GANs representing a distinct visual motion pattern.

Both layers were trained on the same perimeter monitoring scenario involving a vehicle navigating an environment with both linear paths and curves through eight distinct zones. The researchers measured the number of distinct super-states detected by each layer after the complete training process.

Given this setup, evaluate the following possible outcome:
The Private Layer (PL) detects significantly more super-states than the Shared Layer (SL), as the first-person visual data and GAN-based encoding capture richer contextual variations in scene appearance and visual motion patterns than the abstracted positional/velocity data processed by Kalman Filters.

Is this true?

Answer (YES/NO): NO